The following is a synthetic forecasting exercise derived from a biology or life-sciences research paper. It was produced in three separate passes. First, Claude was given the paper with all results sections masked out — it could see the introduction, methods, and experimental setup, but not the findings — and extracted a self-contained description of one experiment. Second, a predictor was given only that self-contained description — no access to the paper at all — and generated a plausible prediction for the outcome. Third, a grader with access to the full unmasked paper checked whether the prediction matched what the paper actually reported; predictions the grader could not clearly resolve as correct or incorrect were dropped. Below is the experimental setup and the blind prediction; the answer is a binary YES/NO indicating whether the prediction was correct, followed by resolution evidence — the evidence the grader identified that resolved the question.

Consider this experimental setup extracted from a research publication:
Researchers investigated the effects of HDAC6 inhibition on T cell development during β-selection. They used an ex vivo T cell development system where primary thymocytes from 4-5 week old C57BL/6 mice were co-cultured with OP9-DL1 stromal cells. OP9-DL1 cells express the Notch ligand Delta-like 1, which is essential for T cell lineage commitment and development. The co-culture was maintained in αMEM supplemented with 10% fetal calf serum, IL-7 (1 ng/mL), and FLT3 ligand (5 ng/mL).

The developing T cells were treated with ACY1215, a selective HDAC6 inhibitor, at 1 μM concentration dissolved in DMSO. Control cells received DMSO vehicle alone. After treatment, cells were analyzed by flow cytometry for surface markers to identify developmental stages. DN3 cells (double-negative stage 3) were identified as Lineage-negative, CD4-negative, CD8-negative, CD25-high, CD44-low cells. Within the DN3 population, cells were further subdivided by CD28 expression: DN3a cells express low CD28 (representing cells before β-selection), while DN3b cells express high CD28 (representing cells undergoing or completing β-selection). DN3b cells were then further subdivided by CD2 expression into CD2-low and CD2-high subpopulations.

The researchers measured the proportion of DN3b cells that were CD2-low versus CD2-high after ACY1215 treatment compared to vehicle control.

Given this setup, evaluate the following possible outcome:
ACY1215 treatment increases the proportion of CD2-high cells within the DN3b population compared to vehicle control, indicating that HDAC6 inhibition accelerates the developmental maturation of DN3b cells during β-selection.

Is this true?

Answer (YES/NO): NO